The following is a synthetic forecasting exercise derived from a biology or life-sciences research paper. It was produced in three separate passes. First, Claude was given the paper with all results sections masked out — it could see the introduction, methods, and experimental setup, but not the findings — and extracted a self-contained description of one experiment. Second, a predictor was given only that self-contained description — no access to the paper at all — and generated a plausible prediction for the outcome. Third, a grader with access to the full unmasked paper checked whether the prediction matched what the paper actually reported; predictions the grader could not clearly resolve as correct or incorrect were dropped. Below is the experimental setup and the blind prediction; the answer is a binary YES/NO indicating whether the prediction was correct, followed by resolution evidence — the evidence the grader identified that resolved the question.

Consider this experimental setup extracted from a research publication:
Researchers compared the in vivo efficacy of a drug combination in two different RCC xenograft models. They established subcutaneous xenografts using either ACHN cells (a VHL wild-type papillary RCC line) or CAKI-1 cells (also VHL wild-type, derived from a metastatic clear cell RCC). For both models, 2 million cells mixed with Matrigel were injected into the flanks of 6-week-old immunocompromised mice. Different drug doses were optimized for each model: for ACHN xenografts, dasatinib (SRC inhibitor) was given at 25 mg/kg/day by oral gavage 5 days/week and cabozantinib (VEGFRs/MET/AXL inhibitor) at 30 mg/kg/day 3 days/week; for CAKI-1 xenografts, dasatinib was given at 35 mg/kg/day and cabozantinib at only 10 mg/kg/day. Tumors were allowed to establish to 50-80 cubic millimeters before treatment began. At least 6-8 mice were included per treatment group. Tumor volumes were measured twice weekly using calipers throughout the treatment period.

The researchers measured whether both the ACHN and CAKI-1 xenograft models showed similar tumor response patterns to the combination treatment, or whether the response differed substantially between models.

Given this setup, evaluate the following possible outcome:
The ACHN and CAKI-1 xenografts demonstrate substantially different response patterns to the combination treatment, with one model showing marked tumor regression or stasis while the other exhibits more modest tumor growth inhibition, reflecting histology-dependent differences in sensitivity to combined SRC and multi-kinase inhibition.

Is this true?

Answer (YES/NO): NO